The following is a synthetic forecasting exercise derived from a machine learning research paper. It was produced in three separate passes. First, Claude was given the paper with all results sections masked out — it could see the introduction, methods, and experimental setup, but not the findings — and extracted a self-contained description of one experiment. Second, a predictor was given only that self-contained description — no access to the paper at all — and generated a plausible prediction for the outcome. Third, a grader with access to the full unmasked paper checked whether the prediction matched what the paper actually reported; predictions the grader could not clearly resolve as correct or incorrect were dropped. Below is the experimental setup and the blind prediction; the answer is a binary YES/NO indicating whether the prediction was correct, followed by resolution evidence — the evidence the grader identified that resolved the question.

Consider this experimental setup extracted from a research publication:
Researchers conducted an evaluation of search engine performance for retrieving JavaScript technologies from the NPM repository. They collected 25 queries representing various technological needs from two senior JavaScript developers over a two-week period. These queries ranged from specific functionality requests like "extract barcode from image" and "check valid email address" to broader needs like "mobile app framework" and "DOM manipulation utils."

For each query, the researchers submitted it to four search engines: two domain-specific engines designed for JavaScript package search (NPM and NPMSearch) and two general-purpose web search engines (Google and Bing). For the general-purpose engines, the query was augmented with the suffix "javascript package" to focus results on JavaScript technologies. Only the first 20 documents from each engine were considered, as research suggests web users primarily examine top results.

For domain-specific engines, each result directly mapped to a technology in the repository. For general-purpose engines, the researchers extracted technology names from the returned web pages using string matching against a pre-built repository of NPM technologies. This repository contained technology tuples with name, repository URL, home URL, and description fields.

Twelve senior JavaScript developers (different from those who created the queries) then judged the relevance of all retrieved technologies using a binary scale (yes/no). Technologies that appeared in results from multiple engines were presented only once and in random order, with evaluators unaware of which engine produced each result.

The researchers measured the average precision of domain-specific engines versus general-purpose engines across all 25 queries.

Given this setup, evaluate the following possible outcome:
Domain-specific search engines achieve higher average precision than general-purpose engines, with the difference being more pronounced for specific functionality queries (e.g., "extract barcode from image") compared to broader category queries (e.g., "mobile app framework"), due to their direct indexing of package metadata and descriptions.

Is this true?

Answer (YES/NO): NO